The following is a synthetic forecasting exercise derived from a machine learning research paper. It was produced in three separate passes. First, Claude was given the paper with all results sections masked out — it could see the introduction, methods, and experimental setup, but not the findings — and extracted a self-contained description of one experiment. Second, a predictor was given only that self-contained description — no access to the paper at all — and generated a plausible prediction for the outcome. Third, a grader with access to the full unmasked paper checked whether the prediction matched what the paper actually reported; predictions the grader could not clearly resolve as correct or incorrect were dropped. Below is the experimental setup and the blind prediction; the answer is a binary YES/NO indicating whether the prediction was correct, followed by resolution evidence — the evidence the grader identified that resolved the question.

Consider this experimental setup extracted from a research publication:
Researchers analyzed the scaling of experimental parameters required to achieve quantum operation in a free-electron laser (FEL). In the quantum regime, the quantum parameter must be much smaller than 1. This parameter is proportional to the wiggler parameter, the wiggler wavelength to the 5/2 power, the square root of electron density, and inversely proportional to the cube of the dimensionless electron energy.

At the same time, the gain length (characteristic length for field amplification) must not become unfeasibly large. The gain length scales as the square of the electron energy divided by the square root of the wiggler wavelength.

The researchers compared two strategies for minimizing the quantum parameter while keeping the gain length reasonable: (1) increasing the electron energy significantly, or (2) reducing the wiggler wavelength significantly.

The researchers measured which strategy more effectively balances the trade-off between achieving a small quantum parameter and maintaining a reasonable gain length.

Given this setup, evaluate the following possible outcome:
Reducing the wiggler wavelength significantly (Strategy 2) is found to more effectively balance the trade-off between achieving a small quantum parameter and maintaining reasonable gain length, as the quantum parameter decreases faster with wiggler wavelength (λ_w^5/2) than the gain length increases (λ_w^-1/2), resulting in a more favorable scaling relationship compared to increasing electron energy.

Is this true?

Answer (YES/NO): YES